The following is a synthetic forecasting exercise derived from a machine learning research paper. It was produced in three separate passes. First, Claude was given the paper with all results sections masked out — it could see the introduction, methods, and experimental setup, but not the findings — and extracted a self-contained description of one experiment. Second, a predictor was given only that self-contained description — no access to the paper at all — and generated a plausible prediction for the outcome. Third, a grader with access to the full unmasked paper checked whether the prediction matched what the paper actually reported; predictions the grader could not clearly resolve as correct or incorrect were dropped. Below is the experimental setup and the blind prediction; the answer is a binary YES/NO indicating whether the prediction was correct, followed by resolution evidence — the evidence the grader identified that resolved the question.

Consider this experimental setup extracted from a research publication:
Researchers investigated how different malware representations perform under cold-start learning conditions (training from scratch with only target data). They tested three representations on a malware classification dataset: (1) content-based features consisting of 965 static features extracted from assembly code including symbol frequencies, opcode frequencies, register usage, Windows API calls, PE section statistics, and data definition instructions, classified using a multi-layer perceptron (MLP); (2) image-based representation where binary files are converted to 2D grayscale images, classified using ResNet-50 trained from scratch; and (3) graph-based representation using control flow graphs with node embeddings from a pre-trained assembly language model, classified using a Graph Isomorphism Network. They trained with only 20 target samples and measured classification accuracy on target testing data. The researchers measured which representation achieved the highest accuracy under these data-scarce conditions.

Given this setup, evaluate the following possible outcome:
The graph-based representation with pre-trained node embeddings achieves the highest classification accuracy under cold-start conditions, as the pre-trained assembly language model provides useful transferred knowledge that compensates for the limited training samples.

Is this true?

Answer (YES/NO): NO